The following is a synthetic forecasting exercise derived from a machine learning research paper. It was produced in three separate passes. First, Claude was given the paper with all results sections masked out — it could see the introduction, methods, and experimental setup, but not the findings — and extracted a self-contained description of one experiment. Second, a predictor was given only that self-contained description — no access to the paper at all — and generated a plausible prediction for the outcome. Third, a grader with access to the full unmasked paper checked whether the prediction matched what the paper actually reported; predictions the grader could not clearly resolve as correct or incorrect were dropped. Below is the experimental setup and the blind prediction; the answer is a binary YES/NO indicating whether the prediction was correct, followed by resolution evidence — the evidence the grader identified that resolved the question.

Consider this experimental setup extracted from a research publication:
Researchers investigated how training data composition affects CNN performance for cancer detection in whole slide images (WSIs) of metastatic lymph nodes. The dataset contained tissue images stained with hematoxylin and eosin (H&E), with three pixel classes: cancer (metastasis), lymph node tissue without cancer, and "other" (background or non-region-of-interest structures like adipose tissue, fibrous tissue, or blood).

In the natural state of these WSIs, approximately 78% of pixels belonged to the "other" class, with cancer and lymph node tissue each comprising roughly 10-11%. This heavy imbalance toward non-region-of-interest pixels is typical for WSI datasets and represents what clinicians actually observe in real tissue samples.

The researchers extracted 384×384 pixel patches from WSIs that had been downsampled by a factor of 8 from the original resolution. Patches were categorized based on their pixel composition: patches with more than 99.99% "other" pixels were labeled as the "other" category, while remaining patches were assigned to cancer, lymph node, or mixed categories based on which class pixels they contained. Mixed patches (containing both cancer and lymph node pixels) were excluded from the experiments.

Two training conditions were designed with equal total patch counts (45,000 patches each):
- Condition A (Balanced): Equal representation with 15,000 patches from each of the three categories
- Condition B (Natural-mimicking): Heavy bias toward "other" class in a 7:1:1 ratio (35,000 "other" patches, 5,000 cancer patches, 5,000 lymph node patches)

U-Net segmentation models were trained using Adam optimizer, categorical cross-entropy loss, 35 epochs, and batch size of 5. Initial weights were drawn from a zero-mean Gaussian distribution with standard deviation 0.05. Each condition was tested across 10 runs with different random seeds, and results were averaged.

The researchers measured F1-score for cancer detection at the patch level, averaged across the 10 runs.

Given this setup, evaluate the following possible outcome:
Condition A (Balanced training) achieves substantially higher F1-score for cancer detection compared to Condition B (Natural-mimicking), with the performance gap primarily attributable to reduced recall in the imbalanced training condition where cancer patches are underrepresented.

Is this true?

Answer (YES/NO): NO